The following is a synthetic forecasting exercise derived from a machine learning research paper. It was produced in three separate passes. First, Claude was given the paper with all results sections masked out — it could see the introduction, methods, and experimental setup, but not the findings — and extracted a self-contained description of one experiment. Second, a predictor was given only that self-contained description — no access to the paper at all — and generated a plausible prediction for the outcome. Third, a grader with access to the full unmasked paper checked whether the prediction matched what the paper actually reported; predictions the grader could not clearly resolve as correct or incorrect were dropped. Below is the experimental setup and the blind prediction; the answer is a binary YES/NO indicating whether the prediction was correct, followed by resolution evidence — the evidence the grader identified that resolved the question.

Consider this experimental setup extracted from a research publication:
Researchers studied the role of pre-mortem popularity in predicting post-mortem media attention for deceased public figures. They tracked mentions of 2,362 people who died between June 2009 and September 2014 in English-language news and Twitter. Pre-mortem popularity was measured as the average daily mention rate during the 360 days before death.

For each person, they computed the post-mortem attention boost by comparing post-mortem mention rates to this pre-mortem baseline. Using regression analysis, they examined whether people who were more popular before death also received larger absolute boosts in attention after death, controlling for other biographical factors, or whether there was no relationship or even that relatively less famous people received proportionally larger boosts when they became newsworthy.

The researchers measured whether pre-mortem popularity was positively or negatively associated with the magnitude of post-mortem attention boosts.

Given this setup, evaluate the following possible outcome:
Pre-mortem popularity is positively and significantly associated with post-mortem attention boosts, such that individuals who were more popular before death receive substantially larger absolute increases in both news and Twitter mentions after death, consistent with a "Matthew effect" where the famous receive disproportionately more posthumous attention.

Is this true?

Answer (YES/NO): YES